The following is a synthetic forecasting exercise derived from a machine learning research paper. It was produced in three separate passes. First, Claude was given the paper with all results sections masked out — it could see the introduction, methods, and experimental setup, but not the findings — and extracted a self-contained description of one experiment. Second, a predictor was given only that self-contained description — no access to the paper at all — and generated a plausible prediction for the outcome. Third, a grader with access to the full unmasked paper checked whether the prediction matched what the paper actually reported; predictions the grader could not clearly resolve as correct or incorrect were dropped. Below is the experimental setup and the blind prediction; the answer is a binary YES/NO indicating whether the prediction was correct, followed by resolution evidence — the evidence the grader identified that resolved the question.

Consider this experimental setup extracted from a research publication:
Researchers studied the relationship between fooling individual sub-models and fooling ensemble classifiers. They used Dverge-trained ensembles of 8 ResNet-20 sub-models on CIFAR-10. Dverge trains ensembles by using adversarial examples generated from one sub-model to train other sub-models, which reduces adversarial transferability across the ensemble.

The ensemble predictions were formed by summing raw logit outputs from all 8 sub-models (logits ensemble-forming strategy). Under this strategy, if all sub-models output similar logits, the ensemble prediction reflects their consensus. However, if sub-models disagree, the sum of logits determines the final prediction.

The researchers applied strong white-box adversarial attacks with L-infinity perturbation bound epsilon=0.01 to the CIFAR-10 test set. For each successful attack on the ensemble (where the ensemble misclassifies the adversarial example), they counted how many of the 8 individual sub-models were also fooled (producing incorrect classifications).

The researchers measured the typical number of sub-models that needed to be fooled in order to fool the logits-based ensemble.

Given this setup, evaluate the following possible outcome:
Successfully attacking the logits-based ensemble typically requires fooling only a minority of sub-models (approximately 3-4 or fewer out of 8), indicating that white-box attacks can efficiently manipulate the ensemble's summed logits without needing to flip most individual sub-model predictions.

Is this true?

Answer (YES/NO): YES